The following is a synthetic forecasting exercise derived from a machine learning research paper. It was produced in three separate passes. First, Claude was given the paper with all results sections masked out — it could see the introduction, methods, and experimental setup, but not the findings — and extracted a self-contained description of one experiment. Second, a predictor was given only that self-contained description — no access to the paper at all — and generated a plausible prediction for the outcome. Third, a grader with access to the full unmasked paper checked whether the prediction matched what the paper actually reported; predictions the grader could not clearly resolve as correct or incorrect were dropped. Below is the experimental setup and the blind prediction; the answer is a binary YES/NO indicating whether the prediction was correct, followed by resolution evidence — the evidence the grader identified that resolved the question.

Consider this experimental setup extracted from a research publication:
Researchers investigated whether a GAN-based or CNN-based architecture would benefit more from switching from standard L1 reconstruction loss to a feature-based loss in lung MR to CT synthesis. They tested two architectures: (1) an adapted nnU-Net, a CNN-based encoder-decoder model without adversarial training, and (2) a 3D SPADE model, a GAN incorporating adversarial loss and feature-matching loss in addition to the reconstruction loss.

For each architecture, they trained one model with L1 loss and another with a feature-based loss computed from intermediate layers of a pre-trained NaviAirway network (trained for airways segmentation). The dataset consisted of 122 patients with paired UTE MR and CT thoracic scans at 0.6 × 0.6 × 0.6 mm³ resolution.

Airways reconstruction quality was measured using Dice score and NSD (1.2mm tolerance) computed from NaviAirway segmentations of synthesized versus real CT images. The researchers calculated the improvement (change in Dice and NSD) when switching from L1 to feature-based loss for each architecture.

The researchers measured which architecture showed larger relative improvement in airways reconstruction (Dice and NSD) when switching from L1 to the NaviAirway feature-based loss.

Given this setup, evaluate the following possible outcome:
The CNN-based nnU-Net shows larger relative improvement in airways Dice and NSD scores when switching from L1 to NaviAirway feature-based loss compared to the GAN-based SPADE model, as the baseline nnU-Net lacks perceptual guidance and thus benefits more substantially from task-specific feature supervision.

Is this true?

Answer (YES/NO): YES